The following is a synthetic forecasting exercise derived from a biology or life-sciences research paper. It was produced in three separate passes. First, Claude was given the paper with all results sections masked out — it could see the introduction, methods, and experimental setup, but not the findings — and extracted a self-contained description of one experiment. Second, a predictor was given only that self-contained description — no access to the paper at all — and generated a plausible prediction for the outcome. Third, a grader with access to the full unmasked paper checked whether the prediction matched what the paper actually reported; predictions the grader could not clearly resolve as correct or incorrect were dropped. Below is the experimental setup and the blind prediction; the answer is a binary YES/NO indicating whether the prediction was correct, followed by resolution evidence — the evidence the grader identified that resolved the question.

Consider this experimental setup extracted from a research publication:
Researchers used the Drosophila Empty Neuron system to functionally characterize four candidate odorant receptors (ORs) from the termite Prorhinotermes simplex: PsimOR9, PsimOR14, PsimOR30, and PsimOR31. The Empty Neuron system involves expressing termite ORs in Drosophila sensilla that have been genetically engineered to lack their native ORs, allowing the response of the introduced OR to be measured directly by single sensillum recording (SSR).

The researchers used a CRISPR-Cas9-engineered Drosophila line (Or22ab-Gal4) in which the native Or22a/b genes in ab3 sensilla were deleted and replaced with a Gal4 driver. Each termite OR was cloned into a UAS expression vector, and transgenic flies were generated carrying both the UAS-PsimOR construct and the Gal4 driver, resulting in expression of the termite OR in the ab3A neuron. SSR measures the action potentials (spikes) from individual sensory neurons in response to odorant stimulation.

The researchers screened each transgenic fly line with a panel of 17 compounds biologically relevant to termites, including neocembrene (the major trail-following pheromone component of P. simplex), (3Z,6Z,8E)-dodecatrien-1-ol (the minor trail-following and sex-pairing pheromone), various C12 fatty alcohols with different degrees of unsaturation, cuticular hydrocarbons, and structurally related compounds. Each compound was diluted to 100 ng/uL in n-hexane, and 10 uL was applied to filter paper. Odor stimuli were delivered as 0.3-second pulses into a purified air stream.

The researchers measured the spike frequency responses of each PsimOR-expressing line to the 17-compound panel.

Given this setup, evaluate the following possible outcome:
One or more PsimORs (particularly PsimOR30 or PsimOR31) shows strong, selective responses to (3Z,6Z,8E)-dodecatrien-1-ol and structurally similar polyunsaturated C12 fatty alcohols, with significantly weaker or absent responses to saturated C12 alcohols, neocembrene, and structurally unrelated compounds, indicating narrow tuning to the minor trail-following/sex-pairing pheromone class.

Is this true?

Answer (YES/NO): NO